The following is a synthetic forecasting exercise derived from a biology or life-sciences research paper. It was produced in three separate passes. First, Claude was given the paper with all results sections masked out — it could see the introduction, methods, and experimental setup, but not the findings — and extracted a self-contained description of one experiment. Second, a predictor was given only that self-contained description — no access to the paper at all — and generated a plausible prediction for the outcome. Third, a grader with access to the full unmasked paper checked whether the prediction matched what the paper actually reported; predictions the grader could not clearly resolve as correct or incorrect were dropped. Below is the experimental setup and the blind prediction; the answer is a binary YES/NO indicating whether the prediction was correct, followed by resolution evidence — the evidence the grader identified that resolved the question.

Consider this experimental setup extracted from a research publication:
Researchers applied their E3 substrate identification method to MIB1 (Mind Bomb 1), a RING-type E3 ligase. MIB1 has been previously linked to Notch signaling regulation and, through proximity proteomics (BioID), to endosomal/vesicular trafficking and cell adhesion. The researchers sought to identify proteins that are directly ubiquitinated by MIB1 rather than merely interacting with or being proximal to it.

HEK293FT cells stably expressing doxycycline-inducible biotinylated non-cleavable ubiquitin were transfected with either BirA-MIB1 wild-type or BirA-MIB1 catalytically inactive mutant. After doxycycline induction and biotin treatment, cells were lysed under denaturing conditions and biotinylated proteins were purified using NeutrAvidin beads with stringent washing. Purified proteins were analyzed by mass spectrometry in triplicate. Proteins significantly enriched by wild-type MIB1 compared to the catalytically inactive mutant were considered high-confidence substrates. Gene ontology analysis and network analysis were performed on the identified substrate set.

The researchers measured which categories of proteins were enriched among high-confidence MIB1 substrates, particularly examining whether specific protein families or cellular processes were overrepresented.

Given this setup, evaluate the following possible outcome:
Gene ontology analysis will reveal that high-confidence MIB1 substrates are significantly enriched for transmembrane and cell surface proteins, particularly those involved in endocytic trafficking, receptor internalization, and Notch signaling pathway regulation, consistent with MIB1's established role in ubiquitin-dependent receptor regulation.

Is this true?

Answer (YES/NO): NO